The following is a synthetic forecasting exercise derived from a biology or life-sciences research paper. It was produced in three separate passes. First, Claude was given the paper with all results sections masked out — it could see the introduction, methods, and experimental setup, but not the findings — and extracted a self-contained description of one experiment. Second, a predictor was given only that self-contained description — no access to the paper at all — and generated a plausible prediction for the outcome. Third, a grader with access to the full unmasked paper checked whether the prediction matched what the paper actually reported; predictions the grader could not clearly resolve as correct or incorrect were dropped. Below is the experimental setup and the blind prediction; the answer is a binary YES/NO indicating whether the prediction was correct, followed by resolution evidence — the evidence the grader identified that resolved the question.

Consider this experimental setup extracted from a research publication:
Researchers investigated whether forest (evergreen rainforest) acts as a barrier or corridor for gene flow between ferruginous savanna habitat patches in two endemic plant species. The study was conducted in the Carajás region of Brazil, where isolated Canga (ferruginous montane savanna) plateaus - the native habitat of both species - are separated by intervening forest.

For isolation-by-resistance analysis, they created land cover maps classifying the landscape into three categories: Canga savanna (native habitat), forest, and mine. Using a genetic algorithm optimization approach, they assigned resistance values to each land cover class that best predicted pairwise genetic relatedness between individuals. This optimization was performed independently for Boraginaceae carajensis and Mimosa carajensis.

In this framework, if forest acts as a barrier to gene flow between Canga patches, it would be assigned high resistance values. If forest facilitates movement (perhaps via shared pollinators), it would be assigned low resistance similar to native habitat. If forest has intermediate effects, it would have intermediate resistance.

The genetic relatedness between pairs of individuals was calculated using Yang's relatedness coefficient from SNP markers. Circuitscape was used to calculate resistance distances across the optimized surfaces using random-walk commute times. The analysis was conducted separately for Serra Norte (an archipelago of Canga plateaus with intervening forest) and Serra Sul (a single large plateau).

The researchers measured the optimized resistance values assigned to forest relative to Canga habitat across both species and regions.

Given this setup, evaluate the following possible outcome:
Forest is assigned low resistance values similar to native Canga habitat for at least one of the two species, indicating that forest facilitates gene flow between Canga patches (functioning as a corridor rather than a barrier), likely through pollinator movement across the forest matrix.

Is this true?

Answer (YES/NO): NO